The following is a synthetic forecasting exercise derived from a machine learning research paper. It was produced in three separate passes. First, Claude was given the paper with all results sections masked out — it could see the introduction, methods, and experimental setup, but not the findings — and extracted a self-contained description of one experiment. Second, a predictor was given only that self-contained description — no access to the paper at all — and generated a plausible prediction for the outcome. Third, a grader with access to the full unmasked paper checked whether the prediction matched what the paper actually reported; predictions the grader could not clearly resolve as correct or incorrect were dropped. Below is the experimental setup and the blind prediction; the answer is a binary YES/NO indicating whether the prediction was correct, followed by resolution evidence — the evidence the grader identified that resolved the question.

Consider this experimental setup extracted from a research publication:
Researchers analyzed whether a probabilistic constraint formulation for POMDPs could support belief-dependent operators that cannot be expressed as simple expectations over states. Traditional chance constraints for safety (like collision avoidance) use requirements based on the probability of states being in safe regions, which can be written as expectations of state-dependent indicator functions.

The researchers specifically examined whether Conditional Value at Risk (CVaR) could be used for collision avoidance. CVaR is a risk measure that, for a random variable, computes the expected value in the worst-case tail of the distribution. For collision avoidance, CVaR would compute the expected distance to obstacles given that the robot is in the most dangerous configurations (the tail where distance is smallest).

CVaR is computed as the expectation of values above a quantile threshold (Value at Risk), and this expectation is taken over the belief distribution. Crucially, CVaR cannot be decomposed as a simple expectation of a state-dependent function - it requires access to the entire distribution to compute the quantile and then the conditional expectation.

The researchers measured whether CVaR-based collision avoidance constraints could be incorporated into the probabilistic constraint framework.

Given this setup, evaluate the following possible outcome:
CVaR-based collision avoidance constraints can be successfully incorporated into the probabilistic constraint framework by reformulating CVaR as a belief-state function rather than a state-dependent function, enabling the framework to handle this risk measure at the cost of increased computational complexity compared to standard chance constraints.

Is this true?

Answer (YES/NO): NO